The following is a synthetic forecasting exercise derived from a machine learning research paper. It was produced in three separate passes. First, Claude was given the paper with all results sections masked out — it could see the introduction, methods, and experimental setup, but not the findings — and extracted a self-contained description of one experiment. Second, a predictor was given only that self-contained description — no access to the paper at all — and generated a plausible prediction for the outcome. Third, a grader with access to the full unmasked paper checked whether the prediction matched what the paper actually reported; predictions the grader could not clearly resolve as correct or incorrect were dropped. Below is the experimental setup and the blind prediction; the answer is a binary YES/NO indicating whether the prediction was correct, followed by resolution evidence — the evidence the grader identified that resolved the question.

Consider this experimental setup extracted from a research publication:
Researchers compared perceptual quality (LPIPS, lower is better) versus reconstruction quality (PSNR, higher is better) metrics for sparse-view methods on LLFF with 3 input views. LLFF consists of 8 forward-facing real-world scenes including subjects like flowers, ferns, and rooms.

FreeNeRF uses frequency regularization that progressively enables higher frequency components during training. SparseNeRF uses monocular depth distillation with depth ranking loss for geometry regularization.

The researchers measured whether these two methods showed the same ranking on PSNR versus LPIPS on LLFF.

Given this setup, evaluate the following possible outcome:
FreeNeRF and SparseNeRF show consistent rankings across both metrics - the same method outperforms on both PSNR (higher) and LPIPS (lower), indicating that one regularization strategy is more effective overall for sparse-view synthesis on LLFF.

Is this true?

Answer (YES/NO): NO